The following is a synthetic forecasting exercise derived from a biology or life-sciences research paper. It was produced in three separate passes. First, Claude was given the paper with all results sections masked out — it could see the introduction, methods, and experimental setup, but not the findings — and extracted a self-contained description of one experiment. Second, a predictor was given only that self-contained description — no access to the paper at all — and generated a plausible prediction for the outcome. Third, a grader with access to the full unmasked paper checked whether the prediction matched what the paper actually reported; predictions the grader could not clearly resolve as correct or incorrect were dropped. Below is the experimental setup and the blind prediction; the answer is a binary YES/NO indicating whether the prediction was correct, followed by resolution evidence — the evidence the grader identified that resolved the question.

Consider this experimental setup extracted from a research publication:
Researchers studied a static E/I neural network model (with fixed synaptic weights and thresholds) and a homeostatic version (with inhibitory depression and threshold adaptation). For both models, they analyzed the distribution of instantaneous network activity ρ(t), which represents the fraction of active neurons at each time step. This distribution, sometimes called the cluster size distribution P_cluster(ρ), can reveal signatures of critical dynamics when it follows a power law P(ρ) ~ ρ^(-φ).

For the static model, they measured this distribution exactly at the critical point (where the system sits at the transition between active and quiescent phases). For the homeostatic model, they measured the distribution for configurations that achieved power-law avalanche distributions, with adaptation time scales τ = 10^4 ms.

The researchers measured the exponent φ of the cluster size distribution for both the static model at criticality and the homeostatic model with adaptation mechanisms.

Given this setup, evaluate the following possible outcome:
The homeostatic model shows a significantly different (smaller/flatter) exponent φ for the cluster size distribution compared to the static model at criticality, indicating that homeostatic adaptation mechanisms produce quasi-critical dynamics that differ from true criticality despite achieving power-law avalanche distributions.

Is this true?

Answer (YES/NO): YES